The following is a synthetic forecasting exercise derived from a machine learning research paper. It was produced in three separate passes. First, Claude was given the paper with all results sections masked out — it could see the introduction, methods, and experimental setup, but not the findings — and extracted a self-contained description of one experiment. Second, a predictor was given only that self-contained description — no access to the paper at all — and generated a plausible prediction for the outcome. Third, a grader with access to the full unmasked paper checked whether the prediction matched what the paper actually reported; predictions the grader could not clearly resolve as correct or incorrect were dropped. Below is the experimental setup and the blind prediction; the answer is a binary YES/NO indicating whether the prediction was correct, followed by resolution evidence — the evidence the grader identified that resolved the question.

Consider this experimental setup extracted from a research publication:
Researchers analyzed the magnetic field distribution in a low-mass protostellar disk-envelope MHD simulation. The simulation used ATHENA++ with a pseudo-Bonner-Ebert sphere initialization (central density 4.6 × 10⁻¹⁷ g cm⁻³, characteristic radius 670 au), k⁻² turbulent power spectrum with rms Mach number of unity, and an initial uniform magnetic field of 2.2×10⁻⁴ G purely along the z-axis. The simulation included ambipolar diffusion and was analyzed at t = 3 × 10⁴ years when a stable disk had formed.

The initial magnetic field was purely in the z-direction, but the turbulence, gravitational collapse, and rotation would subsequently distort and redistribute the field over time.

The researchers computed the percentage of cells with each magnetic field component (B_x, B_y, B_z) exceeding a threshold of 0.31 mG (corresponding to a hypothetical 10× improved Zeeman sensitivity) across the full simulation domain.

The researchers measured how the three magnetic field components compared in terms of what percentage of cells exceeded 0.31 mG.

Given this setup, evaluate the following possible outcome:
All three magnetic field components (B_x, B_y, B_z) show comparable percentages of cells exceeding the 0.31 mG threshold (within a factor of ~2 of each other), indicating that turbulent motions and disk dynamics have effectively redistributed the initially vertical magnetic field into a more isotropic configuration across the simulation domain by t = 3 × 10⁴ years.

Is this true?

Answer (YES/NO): YES